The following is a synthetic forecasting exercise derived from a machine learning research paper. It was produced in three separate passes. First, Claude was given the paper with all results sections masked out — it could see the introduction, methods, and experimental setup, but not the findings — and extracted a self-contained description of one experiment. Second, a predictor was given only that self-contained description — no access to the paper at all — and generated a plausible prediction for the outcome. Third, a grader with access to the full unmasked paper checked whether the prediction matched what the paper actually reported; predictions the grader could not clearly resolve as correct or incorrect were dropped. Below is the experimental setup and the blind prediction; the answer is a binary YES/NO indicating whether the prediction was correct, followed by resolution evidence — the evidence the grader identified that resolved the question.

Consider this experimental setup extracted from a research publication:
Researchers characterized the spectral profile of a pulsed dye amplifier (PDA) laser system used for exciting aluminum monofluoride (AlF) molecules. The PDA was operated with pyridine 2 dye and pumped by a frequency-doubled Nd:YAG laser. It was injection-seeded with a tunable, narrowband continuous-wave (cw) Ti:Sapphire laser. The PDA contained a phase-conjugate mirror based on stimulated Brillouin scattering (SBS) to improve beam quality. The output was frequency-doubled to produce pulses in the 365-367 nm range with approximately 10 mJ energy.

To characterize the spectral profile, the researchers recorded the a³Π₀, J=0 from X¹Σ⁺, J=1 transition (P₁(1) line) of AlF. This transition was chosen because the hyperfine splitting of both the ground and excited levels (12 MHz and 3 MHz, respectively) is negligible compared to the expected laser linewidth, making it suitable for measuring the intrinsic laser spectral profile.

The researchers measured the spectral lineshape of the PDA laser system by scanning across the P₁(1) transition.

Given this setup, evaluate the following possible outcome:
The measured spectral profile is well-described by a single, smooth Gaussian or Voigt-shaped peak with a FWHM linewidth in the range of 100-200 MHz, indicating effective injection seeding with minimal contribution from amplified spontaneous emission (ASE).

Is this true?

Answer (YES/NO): NO